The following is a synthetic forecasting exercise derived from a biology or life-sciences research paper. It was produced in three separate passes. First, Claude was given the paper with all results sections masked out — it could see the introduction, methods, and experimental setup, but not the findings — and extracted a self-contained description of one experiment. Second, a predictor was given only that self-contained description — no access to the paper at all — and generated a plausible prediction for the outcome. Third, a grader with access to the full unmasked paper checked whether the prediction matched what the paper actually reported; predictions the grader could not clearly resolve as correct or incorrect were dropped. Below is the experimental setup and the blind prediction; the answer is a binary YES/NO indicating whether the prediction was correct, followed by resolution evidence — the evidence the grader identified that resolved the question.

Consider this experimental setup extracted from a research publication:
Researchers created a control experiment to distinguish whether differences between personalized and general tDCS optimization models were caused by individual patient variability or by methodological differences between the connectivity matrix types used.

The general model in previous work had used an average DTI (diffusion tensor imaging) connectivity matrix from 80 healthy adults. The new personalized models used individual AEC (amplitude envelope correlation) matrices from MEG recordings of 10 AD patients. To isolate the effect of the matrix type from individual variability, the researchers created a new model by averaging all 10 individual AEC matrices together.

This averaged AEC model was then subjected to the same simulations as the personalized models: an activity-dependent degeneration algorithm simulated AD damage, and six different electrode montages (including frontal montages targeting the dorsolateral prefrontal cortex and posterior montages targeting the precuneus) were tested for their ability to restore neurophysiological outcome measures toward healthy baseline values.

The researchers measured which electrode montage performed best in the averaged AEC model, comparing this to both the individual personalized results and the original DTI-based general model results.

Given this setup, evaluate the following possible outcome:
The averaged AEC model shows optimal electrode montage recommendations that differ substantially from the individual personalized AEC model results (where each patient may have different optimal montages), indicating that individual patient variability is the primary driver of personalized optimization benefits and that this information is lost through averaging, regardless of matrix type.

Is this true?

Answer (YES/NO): NO